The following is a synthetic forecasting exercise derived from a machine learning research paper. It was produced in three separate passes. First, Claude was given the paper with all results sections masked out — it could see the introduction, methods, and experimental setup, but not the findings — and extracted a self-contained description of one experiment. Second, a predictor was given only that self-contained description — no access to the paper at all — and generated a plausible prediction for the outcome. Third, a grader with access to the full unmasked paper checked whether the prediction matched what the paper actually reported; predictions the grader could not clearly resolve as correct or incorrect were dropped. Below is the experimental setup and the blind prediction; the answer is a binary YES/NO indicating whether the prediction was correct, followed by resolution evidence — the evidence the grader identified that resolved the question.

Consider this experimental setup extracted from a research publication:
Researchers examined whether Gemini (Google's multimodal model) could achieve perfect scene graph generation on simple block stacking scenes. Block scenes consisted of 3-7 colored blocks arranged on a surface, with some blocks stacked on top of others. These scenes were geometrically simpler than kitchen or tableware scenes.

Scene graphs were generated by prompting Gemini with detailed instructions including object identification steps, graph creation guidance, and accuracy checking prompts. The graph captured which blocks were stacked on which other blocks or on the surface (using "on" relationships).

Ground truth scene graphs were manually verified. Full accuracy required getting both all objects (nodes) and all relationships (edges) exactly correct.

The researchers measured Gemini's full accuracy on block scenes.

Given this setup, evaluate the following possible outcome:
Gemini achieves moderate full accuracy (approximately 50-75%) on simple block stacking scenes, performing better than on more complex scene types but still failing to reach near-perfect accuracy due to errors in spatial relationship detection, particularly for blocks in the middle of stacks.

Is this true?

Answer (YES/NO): YES